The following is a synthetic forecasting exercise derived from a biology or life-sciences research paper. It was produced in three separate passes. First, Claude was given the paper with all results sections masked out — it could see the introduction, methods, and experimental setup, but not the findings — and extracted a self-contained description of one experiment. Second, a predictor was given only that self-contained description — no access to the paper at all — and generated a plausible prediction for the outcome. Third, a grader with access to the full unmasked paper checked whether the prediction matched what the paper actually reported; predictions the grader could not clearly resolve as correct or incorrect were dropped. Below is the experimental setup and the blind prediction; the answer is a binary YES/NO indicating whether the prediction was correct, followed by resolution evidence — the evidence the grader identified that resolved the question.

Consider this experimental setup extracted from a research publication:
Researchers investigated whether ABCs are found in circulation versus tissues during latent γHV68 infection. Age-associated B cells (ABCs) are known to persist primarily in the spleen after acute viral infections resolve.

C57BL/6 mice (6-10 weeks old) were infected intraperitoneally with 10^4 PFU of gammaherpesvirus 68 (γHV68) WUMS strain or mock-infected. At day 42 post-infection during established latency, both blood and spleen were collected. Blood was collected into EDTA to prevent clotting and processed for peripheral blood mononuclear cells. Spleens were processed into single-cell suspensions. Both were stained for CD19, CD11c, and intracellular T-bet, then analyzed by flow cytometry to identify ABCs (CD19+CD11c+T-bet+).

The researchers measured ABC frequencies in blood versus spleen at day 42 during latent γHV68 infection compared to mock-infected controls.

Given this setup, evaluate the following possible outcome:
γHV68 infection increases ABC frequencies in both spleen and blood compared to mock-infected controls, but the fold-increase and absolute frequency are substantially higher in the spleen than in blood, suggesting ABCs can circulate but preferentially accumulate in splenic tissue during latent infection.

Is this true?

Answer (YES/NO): NO